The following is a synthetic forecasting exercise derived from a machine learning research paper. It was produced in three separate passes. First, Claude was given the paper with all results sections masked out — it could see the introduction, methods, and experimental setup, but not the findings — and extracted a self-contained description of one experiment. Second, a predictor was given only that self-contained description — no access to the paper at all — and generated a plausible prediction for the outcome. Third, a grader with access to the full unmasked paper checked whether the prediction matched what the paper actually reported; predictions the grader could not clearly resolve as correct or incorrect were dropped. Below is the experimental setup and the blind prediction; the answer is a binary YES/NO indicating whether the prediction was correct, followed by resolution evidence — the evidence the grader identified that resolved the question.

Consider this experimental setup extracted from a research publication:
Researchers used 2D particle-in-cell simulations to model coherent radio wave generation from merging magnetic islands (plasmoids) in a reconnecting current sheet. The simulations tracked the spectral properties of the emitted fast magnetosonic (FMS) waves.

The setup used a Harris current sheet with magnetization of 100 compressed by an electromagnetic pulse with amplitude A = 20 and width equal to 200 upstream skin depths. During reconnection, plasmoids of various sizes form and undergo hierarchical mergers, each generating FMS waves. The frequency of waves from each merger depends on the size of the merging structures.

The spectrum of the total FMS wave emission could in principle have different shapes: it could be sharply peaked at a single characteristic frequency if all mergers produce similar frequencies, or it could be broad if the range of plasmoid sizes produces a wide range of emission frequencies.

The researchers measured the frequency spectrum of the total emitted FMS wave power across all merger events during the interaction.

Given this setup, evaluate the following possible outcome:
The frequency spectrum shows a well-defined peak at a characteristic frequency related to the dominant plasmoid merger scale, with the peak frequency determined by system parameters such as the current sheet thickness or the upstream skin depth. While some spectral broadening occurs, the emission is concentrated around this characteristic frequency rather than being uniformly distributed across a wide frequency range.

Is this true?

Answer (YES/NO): YES